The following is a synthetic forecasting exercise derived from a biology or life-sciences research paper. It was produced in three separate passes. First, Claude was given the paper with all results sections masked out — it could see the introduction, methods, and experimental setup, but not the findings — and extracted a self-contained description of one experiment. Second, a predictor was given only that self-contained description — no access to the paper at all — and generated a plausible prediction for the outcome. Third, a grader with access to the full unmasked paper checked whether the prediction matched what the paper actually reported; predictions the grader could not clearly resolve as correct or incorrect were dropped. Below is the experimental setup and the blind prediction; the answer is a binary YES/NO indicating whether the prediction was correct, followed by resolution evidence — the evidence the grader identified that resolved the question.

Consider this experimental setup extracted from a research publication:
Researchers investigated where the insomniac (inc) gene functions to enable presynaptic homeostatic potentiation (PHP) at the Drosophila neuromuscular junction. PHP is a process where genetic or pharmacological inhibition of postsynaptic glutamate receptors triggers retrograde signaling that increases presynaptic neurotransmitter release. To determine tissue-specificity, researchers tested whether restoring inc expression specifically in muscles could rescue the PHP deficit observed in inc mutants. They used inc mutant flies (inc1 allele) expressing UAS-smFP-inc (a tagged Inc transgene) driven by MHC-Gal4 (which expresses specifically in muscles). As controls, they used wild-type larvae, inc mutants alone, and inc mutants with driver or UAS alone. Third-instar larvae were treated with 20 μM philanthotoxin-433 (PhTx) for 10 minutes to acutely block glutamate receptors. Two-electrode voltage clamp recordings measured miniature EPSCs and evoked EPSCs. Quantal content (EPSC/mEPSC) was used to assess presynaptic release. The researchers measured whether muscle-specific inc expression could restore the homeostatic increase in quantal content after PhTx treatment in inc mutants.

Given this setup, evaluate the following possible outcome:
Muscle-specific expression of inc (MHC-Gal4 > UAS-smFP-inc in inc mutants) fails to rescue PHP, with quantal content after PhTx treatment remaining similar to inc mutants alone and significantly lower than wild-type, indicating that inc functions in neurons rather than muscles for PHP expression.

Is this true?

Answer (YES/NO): NO